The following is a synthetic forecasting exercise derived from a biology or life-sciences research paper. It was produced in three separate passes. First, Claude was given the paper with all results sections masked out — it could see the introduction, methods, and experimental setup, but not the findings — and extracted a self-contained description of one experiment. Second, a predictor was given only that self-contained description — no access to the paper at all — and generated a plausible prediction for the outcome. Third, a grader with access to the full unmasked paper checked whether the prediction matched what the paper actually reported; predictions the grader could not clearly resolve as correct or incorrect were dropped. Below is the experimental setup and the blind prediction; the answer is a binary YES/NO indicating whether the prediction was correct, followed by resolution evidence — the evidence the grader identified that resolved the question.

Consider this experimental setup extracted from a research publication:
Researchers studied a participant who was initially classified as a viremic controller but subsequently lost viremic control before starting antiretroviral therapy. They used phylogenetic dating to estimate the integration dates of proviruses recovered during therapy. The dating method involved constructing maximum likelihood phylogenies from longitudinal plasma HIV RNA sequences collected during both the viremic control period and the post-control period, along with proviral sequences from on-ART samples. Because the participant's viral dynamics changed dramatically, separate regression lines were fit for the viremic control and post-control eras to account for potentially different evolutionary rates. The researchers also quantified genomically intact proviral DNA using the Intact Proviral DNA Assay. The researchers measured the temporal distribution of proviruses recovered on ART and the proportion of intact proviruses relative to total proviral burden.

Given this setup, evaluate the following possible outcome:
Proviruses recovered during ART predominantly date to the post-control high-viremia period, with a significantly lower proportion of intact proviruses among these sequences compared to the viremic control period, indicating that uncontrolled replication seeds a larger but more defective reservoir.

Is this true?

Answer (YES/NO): NO